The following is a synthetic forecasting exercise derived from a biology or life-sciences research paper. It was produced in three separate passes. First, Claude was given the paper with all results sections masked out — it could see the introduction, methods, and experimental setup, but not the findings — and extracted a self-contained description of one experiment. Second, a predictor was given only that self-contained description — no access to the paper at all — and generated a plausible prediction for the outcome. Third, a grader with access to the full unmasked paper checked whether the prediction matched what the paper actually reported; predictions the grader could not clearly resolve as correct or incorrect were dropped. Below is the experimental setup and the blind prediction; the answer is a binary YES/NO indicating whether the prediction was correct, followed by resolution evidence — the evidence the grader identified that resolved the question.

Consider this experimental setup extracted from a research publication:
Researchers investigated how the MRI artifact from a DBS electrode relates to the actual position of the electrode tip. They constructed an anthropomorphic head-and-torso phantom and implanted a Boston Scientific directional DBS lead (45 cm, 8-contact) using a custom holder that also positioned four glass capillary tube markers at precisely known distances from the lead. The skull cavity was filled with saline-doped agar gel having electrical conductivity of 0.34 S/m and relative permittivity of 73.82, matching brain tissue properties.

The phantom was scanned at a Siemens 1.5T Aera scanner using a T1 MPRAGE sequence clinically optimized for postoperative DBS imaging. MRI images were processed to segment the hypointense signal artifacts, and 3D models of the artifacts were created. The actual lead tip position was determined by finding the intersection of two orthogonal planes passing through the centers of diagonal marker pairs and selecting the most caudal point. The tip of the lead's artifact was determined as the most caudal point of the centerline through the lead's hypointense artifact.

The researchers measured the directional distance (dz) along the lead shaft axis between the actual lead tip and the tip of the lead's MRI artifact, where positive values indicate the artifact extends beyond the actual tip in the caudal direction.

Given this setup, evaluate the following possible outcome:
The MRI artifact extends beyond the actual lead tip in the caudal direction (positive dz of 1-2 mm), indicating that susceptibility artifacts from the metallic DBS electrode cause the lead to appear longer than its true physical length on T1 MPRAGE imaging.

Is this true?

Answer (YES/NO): NO